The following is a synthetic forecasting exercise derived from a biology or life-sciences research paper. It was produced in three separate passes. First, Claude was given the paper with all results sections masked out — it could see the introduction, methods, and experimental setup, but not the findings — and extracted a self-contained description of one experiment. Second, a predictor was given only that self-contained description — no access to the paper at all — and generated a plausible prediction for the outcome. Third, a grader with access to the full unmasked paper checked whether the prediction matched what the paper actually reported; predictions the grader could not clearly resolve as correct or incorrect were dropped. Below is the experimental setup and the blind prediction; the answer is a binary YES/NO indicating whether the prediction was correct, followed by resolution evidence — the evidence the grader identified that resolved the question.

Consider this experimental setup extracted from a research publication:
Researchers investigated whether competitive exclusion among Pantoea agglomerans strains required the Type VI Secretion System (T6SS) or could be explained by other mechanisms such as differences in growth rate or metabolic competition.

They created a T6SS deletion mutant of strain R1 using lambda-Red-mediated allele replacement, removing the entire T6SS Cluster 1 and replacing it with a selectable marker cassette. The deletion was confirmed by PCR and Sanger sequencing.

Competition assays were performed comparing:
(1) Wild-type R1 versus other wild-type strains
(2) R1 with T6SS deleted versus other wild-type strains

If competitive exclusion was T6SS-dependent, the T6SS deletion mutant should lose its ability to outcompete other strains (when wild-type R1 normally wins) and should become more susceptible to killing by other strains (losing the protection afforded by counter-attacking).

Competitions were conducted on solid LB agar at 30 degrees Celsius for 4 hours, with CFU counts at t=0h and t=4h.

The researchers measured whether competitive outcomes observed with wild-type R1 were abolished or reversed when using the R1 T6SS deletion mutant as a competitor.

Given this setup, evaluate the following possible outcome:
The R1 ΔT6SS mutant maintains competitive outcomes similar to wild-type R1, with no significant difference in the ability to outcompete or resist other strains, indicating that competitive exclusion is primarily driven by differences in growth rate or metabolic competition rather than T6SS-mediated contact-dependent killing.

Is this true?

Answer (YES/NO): NO